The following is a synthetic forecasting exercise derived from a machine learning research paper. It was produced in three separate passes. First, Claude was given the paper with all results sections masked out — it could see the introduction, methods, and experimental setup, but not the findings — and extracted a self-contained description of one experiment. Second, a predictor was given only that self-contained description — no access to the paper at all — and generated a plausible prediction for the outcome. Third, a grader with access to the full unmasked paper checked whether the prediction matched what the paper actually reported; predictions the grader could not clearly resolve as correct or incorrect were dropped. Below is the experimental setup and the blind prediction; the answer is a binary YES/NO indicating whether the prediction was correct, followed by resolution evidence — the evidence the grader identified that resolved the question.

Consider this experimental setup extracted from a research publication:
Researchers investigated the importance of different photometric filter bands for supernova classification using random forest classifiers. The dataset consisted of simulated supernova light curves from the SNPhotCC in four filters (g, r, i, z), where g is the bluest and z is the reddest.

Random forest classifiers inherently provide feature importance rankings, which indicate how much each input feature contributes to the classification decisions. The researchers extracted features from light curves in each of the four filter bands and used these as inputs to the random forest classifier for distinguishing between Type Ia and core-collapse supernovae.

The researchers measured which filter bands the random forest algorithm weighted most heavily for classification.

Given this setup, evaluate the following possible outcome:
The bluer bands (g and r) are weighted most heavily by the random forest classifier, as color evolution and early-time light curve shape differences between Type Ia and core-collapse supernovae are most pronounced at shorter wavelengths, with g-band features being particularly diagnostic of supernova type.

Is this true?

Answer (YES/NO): NO